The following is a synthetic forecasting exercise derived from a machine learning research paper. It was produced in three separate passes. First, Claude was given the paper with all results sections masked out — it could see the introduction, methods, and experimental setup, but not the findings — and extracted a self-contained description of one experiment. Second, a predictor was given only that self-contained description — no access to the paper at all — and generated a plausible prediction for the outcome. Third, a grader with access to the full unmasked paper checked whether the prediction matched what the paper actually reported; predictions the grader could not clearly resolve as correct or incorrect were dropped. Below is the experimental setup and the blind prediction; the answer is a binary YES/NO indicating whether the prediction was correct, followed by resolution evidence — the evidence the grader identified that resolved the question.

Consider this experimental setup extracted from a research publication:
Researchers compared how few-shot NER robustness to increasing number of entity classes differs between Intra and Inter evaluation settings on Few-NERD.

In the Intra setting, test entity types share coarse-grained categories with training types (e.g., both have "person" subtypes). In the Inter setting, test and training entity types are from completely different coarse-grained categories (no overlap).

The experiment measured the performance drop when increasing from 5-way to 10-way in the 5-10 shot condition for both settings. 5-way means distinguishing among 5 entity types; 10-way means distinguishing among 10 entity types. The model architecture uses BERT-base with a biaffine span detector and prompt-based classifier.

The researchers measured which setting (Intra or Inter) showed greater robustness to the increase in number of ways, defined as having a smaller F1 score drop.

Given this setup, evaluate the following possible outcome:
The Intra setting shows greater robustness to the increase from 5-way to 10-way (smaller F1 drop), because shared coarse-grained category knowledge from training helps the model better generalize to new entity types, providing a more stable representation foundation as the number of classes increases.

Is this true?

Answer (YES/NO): NO